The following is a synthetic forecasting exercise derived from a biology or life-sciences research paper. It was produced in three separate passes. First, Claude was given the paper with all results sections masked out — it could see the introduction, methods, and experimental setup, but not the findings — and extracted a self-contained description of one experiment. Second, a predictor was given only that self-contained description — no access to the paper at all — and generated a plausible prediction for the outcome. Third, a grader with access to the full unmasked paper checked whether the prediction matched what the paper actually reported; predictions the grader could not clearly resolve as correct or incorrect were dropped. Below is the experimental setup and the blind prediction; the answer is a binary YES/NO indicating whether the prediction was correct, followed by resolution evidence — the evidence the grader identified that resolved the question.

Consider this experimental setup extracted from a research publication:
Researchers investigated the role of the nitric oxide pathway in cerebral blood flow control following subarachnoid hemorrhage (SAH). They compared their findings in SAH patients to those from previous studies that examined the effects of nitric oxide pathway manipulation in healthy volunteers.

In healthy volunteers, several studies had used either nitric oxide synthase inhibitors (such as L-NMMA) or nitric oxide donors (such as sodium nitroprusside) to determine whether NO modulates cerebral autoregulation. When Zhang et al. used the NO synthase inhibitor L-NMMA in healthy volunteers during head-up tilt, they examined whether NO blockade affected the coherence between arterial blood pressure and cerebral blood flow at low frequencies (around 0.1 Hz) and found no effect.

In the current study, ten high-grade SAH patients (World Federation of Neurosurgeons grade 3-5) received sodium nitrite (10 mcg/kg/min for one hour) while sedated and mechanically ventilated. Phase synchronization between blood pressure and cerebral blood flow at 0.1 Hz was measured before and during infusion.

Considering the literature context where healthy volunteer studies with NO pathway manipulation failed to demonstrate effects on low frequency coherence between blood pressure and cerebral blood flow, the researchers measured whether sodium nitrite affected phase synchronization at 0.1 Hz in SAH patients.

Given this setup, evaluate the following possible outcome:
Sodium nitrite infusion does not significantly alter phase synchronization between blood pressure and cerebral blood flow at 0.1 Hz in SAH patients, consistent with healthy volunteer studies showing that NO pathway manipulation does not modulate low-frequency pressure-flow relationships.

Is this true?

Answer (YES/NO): NO